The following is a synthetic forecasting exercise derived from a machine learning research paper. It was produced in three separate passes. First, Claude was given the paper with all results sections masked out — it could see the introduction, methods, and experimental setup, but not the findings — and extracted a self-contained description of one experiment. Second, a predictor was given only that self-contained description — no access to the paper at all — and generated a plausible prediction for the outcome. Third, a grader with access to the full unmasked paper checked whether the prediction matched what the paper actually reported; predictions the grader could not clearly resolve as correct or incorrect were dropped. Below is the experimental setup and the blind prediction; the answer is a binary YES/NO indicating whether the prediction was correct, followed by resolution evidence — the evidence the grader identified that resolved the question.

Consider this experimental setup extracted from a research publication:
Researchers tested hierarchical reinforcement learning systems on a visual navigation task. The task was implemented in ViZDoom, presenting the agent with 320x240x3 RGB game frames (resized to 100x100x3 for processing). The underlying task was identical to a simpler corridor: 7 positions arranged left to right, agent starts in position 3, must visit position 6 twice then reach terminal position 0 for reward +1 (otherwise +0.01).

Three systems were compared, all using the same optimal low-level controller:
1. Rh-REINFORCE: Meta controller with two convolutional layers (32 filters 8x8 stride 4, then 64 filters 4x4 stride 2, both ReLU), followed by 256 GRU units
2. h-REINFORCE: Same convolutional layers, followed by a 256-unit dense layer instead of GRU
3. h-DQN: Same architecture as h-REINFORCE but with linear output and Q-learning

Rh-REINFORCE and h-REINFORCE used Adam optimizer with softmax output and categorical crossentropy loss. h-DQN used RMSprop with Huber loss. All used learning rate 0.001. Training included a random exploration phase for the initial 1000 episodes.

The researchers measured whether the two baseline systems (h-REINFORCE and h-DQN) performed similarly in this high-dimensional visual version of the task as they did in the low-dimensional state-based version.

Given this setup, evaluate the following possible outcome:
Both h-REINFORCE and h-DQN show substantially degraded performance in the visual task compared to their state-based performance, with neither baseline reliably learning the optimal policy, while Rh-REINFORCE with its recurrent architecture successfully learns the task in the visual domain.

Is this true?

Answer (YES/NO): NO